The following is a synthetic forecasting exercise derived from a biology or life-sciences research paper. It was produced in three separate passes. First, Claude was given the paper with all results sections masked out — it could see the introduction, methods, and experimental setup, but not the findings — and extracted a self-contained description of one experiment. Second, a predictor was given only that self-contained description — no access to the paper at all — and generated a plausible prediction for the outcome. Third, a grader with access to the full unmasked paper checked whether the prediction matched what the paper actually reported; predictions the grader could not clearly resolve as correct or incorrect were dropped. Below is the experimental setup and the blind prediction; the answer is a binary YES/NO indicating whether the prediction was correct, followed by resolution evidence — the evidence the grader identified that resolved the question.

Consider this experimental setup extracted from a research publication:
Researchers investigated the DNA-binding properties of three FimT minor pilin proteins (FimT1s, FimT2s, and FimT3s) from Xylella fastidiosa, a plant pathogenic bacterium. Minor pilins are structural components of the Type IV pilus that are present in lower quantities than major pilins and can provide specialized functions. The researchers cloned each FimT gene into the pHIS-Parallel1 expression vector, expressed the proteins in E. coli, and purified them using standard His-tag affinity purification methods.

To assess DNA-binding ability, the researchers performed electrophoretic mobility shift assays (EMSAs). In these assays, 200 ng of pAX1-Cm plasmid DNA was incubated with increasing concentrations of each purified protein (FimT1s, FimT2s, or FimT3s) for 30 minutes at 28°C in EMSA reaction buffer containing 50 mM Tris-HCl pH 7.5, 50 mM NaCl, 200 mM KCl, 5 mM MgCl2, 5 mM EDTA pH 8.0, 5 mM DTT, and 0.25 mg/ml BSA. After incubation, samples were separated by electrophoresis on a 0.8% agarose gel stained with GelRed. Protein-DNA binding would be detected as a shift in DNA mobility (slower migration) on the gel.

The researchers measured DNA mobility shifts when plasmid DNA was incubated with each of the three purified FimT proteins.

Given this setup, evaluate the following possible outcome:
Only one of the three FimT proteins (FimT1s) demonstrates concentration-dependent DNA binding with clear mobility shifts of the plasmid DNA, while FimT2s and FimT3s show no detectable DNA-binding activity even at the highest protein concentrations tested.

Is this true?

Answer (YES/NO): NO